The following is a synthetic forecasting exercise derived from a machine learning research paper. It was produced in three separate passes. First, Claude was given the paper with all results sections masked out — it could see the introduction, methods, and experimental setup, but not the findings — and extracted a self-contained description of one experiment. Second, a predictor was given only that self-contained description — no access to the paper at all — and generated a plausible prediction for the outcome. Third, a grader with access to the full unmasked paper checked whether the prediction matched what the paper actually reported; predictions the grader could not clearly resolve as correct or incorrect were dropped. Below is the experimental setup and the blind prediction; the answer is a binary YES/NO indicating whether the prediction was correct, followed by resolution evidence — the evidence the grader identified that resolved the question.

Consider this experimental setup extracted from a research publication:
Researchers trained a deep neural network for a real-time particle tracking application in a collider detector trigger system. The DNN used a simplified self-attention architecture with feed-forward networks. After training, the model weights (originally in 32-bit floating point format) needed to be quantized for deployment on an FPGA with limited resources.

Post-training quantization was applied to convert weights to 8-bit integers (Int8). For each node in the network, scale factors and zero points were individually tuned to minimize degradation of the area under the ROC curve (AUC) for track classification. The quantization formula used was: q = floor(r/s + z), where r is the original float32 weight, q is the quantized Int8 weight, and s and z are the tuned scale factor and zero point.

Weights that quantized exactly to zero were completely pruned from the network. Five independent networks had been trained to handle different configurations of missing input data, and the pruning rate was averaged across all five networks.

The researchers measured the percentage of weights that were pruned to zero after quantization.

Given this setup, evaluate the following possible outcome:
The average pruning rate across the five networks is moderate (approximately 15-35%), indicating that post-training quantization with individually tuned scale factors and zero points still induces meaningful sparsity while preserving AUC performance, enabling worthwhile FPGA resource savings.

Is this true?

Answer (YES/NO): NO